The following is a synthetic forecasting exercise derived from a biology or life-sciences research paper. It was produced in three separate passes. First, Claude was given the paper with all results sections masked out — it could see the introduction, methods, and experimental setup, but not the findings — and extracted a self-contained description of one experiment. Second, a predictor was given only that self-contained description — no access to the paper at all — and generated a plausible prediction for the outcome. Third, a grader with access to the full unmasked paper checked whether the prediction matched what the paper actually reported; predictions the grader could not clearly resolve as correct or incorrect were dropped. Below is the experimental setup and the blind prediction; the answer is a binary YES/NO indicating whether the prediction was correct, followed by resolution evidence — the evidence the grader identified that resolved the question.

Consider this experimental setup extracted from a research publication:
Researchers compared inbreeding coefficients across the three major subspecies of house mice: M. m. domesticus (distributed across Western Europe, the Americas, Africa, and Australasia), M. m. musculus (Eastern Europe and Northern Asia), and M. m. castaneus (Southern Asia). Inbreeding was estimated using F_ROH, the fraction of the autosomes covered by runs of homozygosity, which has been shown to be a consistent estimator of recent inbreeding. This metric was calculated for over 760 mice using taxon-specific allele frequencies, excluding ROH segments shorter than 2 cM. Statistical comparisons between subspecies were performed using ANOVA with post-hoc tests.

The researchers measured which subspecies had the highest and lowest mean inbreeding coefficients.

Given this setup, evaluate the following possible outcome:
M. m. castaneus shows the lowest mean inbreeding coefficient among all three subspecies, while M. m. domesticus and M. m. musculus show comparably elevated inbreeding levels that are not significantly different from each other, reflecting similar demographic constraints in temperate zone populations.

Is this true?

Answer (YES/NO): NO